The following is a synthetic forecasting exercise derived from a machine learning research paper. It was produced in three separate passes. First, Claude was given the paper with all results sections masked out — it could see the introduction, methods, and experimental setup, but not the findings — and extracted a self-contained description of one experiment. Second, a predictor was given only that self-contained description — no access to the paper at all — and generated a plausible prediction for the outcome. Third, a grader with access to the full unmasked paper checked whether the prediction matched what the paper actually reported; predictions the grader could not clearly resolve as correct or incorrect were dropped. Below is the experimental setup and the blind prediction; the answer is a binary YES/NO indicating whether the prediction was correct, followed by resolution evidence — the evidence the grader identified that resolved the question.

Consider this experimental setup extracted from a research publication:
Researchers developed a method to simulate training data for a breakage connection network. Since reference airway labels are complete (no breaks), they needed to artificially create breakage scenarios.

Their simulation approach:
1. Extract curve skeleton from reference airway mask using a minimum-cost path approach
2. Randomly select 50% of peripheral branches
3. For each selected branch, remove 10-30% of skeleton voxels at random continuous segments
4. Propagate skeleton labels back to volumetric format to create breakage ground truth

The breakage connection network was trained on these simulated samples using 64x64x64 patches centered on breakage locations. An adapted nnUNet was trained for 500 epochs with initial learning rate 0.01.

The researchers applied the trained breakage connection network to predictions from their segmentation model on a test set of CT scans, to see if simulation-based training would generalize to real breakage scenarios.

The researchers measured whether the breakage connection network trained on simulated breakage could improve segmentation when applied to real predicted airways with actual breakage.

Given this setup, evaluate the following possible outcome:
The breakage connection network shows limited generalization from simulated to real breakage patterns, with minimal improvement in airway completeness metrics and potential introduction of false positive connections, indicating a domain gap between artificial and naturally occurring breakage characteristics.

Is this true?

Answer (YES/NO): NO